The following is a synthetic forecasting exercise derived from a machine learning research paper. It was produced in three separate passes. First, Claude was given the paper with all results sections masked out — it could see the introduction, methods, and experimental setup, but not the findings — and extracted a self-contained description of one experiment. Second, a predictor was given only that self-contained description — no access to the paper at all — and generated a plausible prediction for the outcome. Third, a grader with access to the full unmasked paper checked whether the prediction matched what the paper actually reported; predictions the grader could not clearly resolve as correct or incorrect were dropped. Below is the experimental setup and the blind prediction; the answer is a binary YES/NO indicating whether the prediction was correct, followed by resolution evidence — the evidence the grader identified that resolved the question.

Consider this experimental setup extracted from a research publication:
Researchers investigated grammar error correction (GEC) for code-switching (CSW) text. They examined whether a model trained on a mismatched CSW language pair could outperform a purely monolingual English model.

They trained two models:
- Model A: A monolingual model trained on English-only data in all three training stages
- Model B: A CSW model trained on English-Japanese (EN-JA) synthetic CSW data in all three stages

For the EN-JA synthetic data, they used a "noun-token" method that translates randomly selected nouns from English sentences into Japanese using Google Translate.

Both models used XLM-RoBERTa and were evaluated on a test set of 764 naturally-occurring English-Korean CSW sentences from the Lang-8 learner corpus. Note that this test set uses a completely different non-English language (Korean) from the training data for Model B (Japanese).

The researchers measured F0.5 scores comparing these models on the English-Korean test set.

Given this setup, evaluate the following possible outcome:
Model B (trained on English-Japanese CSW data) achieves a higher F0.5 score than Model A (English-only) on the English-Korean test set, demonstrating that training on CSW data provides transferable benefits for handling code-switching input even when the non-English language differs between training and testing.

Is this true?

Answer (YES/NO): YES